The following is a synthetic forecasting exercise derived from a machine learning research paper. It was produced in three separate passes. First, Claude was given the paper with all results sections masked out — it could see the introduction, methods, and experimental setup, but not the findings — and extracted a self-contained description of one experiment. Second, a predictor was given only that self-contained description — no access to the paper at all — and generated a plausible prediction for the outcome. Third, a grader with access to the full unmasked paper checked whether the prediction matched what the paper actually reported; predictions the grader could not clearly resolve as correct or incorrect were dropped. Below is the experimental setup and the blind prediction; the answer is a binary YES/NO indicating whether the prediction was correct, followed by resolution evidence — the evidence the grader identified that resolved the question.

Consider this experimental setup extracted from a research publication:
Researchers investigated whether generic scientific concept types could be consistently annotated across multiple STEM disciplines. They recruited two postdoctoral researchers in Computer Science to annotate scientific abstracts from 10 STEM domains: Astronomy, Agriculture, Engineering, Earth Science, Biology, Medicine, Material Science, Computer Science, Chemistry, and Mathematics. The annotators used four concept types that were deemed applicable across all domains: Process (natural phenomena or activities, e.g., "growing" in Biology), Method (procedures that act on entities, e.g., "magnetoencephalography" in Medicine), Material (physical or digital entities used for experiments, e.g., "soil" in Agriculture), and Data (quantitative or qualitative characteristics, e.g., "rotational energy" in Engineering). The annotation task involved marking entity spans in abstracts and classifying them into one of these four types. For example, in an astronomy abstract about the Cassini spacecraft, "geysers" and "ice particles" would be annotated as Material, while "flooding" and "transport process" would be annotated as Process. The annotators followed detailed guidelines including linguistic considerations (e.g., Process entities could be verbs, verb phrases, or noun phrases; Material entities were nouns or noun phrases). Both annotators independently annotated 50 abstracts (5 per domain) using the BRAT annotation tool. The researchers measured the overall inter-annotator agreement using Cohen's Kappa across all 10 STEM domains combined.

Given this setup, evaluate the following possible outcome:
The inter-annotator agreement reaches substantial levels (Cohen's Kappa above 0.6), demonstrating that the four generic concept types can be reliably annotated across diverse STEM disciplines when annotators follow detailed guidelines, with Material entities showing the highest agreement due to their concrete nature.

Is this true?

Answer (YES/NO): NO